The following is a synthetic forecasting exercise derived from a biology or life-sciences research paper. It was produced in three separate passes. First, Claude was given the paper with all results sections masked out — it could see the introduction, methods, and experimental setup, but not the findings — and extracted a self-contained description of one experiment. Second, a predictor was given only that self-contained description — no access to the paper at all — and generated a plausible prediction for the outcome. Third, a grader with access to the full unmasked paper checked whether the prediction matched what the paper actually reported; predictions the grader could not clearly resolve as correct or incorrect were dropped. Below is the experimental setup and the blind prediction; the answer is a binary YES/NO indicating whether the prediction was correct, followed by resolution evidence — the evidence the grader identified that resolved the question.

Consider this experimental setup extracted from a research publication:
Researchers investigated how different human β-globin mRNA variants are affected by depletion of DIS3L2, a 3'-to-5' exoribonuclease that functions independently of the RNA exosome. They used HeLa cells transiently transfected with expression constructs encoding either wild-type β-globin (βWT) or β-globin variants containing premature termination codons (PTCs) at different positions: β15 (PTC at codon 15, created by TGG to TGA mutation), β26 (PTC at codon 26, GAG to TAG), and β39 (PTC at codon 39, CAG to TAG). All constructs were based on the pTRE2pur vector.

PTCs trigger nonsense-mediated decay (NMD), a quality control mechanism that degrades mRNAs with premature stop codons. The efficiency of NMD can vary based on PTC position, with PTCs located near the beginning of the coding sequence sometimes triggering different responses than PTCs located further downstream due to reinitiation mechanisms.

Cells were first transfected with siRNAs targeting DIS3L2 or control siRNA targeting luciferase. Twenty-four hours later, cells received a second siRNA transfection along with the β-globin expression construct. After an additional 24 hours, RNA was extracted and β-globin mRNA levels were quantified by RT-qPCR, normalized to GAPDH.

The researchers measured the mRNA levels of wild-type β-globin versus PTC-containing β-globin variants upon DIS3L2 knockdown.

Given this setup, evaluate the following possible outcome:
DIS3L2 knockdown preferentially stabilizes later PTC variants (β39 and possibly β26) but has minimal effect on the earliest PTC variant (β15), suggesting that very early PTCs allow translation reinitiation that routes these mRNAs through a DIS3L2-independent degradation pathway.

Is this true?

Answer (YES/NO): NO